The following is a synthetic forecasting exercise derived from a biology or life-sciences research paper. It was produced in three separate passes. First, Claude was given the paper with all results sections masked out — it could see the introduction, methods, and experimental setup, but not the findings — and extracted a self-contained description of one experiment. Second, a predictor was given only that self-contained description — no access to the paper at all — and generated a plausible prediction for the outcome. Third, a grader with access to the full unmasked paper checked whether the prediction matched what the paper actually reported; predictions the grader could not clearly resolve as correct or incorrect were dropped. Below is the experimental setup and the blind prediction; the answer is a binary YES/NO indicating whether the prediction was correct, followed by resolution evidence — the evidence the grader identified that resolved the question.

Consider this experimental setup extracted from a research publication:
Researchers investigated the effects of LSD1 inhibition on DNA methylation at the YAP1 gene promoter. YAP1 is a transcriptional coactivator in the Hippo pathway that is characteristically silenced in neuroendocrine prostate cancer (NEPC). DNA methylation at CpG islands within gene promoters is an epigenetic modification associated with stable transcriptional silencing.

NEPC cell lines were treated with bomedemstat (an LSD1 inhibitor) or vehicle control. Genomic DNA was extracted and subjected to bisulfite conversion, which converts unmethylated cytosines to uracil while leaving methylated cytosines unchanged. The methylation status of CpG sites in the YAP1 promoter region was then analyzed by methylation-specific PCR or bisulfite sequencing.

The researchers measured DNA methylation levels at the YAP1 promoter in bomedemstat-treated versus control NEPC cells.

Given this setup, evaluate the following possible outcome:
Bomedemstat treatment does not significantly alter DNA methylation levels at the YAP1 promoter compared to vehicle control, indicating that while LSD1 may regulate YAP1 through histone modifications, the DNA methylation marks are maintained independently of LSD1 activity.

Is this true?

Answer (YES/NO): NO